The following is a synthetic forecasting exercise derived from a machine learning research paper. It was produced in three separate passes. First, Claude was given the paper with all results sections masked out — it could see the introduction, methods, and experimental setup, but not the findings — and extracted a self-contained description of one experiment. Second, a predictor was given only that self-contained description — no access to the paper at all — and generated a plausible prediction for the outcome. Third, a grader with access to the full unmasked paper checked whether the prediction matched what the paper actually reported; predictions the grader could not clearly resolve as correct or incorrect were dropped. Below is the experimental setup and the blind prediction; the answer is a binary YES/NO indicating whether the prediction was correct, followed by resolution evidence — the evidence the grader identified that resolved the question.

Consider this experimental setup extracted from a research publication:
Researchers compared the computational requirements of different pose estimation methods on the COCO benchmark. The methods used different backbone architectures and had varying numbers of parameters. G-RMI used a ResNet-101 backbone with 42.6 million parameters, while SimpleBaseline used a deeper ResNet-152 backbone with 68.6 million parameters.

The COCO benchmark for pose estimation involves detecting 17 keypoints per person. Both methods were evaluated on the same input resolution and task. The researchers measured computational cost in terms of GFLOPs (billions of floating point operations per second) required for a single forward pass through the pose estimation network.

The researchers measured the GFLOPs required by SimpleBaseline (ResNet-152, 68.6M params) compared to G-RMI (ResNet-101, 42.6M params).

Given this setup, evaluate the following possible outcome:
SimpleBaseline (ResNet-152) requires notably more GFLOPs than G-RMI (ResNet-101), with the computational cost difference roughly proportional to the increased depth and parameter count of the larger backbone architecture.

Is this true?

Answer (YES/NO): NO